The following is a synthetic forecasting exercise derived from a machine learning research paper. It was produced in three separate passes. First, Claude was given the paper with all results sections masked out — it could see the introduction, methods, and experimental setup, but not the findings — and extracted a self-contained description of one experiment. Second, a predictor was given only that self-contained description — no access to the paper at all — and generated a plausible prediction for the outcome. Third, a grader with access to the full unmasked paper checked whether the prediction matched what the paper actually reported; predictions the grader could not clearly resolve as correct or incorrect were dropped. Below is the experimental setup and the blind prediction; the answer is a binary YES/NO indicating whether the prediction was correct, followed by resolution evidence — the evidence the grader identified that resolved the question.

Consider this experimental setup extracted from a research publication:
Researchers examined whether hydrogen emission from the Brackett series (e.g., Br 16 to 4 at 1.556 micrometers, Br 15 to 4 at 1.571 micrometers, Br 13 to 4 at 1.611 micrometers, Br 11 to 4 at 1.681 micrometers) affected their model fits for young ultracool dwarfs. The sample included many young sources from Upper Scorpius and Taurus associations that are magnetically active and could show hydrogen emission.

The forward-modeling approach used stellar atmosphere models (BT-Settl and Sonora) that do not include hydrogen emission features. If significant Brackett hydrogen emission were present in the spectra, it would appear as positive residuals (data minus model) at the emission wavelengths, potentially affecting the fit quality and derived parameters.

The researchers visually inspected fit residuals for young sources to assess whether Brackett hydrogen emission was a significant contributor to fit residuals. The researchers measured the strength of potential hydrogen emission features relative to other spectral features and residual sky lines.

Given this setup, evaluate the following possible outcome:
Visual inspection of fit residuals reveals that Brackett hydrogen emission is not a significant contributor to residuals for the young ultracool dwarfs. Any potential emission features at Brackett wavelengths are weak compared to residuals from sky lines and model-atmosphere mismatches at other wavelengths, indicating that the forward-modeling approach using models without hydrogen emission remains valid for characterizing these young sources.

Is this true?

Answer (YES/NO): YES